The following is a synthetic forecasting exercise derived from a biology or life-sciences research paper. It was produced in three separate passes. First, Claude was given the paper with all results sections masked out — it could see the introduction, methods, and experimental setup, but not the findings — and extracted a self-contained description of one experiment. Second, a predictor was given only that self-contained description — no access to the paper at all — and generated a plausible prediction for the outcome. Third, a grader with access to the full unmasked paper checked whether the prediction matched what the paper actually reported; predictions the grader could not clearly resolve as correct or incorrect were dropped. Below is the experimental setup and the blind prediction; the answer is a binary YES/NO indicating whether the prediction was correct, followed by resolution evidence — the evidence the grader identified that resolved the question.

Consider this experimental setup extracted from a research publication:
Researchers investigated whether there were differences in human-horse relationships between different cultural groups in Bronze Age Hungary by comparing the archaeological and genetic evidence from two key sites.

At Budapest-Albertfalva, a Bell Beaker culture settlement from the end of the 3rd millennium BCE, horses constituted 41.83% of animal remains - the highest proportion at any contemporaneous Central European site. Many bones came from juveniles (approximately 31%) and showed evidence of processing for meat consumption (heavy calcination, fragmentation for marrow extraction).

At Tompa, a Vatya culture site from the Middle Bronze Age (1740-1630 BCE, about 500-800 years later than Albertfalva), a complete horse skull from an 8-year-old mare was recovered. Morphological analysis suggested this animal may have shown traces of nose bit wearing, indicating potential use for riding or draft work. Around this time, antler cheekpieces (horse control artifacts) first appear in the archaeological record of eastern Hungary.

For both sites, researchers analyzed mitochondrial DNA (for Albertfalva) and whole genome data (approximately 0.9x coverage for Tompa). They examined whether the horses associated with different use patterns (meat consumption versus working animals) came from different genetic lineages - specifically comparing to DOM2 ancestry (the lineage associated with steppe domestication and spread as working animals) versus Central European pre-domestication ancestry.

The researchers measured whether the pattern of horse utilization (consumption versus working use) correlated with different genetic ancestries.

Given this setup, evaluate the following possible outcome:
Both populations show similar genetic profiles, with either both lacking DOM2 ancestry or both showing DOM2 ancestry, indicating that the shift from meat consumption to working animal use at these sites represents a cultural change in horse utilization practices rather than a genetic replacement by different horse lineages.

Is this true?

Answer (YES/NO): NO